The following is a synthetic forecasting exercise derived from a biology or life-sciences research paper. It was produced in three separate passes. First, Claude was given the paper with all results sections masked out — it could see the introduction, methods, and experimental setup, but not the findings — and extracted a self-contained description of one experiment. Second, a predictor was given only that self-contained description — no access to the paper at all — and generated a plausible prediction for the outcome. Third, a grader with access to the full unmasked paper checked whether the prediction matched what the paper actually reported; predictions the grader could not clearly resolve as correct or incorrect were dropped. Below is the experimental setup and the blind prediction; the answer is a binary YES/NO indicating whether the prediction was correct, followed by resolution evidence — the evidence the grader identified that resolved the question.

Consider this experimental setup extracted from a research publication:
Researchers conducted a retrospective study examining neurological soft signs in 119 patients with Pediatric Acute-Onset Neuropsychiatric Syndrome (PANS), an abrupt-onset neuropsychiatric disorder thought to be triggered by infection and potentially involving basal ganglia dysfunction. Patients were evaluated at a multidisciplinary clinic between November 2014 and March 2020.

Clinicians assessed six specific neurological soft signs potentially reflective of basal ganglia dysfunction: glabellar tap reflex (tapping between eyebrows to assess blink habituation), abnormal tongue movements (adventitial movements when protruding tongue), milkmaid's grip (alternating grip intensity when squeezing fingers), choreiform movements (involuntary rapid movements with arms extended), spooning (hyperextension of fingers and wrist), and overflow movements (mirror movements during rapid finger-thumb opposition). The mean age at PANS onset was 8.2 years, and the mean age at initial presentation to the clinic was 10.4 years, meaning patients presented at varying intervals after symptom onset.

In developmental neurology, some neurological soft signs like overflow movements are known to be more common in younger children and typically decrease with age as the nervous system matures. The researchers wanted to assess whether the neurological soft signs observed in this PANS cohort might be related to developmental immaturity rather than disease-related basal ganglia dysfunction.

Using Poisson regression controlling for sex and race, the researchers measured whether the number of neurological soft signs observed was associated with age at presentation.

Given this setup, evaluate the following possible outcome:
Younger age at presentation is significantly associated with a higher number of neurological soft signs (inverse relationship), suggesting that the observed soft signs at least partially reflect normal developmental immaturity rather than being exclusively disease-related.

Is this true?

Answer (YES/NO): NO